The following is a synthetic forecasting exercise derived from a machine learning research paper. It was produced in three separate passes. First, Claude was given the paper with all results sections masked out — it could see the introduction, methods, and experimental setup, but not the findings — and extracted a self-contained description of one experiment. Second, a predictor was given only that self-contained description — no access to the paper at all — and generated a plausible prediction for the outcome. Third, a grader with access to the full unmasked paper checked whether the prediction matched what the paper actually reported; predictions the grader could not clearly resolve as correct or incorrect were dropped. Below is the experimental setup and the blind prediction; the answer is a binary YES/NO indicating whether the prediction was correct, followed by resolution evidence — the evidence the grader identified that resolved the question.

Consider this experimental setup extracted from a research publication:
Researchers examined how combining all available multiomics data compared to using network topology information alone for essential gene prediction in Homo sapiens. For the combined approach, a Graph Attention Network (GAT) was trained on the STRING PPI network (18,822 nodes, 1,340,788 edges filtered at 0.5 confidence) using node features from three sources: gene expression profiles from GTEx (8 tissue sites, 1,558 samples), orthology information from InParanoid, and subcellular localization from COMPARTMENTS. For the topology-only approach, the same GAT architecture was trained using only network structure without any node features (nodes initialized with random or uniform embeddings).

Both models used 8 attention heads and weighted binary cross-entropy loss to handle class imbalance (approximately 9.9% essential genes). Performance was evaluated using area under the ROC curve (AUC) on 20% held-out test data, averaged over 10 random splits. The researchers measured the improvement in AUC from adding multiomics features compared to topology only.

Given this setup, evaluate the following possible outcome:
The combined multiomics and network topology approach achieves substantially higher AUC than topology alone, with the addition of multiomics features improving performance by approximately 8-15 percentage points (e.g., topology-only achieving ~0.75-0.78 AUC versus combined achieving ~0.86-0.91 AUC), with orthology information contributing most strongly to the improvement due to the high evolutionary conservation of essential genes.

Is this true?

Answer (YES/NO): NO